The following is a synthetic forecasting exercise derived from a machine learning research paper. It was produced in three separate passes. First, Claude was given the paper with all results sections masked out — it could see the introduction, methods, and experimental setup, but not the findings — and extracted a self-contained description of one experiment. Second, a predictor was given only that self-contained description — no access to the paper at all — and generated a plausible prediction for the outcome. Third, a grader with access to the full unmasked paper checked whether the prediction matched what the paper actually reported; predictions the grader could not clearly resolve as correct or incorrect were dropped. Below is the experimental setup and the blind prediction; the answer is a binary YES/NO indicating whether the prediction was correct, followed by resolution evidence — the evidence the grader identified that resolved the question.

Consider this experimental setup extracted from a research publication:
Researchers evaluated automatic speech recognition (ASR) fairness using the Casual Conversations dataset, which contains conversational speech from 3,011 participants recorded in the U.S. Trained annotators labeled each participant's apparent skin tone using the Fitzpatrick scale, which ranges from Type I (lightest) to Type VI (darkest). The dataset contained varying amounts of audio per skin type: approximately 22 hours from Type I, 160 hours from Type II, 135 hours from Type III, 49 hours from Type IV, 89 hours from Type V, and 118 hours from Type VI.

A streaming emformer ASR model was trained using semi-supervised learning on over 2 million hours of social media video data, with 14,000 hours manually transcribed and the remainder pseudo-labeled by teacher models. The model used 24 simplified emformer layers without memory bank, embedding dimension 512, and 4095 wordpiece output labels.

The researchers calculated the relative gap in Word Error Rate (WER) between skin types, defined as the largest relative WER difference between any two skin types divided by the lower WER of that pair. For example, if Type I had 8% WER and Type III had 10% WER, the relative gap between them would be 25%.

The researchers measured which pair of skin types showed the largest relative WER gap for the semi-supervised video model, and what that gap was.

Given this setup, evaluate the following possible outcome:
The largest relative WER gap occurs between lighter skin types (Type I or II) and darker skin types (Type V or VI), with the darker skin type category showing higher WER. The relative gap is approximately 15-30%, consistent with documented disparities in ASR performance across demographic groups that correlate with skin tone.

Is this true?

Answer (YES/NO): NO